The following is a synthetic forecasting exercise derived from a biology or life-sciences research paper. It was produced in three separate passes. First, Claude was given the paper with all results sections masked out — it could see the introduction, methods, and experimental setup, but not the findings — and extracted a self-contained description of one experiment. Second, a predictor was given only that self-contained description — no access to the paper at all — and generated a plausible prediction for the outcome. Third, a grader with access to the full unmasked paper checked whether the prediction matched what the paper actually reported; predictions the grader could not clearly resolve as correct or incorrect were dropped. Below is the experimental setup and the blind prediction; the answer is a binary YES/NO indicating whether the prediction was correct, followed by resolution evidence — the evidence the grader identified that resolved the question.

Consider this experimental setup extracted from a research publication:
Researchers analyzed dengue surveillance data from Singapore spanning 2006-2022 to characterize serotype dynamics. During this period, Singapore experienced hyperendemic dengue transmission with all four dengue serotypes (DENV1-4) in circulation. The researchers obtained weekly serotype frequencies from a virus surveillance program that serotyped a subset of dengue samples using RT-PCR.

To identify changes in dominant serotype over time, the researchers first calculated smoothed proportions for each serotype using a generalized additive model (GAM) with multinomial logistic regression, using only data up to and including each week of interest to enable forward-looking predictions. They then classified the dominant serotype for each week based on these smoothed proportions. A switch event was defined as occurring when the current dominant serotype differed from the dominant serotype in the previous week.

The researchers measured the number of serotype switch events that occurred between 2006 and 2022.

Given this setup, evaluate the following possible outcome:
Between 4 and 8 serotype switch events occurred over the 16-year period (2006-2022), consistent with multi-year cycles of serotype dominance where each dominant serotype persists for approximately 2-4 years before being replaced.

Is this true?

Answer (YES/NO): YES